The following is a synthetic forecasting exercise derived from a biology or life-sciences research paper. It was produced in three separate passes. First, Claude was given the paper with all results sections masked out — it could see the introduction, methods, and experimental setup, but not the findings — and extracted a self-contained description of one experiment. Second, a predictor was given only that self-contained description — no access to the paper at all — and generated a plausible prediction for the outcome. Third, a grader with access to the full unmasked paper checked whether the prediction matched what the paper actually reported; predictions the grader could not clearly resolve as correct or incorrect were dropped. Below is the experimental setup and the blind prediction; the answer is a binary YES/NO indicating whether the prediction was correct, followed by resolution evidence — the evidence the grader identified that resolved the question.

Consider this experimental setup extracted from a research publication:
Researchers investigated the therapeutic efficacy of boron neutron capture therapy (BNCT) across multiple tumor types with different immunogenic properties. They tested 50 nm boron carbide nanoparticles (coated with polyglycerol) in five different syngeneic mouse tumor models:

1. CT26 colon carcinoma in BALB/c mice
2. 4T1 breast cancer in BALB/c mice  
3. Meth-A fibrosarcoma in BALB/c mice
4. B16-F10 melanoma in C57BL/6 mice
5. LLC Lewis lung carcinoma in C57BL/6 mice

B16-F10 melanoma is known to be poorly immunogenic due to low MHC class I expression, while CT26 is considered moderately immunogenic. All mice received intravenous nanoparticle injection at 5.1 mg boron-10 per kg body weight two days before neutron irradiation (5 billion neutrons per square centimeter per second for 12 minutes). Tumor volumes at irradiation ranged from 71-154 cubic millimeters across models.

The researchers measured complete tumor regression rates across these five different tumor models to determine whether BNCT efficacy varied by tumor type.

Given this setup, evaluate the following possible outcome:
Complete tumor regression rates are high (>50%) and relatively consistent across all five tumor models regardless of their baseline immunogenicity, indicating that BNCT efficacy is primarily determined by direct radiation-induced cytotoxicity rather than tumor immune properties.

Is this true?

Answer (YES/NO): NO